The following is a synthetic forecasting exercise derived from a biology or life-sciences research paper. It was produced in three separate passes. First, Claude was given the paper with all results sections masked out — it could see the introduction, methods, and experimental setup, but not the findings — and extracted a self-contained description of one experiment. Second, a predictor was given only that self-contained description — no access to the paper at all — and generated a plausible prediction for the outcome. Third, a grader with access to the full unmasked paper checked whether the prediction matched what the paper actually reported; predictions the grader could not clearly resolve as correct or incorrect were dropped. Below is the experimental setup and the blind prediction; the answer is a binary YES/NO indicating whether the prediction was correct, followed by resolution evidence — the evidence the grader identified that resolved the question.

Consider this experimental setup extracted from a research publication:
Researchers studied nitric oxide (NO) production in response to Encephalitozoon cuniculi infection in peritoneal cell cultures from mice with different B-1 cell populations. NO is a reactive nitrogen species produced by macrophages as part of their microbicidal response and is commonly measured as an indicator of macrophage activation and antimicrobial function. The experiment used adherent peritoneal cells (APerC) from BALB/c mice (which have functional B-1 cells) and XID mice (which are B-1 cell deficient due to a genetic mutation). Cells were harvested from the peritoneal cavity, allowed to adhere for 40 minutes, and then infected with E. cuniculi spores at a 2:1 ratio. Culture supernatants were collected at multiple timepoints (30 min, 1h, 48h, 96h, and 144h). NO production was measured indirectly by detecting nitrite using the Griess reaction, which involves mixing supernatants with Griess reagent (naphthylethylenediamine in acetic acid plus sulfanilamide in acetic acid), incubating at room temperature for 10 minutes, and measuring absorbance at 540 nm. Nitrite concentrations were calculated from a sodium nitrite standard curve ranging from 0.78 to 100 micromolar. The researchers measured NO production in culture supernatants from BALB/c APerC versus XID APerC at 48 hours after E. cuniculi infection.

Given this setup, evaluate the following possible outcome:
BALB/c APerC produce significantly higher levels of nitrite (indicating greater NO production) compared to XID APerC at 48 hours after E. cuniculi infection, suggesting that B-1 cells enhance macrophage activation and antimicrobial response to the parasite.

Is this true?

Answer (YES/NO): NO